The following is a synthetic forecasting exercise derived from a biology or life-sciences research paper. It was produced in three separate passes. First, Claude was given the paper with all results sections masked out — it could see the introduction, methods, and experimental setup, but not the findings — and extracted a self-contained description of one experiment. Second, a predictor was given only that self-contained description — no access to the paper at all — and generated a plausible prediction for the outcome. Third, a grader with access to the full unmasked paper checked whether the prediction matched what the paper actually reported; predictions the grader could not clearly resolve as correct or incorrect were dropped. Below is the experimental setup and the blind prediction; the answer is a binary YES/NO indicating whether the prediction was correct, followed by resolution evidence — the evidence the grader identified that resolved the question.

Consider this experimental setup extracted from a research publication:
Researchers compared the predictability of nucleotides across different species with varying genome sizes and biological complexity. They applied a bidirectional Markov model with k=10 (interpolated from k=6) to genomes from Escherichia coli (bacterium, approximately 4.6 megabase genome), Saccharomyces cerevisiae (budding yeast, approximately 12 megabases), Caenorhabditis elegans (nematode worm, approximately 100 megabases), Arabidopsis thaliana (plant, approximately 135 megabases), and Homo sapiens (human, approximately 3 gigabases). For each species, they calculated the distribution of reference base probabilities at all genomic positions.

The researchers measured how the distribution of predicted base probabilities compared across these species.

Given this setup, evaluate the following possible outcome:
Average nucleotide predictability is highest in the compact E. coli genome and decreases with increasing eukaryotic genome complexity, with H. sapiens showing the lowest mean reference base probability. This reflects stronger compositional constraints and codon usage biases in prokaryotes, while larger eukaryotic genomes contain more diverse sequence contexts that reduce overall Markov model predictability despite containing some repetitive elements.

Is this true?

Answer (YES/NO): NO